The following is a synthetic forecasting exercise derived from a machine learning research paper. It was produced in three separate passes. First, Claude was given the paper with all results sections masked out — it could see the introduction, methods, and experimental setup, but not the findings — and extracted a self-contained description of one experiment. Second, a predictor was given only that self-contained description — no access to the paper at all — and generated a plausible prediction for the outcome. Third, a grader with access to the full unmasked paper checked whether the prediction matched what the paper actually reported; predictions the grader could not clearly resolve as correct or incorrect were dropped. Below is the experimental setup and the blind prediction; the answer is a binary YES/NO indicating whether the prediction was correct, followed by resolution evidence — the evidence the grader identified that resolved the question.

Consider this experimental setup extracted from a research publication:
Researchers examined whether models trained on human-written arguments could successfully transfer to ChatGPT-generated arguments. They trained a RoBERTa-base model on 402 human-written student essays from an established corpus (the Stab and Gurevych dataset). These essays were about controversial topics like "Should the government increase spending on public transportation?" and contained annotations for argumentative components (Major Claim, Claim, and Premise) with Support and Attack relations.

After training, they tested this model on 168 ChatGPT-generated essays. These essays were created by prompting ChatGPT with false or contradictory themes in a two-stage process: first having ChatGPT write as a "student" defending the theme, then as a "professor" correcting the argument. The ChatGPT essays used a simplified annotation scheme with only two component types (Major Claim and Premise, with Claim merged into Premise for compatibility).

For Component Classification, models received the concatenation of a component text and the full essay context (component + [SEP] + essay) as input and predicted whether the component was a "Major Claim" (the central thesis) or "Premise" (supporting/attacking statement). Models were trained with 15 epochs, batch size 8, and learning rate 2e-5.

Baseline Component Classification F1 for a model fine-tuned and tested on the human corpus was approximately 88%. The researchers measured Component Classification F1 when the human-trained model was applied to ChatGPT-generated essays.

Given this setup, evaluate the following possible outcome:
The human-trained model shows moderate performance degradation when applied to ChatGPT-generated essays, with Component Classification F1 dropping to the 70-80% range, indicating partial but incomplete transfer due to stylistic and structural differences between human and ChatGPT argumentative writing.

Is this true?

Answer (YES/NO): NO